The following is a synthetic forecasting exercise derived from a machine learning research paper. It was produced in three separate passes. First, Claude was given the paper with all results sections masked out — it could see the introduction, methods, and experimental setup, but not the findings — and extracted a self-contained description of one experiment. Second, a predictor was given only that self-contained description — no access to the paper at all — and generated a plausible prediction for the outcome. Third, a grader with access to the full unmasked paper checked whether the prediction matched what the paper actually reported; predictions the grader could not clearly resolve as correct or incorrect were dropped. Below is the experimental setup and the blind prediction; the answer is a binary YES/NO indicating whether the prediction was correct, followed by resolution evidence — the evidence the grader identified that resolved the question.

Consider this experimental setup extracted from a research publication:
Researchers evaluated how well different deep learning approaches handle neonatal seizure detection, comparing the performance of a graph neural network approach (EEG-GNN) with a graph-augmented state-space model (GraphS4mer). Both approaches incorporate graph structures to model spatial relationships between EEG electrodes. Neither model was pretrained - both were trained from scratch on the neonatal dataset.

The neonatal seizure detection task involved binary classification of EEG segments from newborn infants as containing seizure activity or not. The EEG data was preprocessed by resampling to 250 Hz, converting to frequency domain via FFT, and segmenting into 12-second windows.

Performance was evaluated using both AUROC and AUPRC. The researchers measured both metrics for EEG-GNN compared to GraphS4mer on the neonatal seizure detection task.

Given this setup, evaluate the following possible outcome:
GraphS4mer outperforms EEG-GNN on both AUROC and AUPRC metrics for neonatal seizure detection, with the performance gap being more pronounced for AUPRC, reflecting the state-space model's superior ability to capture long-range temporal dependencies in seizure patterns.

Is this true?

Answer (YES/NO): NO